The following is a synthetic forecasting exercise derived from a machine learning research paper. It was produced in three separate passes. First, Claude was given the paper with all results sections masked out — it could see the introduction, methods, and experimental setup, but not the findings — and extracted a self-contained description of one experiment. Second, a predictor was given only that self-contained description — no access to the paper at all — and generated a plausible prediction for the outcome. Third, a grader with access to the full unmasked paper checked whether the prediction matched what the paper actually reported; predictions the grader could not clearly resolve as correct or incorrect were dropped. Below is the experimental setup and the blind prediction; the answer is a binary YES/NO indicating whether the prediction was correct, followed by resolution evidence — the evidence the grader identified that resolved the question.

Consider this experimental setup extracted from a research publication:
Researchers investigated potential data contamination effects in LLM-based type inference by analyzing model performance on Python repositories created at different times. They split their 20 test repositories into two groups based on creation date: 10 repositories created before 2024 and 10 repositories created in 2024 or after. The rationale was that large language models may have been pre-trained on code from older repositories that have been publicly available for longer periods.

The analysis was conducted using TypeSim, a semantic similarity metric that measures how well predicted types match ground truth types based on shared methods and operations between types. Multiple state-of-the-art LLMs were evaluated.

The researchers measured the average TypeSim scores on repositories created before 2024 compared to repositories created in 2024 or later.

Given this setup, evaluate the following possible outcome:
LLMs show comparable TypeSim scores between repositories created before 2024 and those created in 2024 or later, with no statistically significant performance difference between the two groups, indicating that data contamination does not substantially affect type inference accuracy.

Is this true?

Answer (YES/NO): NO